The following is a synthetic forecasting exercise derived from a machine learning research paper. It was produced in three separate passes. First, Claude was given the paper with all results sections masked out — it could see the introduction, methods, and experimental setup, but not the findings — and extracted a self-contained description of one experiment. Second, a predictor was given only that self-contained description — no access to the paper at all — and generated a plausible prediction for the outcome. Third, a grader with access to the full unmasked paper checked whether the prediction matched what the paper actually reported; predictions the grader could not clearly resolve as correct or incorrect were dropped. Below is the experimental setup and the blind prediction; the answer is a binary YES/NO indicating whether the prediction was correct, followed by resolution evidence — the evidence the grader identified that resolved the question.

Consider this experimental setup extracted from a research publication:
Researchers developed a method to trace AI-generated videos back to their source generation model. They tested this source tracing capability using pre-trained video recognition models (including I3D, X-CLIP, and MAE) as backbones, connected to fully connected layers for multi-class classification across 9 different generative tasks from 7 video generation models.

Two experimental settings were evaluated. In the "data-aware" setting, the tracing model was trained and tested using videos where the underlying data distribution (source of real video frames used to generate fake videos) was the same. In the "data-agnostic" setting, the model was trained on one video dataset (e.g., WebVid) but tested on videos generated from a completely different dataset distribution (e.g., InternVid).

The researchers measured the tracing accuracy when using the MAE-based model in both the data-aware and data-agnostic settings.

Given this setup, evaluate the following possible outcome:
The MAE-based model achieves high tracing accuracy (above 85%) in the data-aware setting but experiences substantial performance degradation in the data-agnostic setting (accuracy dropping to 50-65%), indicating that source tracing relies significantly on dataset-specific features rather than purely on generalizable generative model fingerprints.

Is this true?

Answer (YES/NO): NO